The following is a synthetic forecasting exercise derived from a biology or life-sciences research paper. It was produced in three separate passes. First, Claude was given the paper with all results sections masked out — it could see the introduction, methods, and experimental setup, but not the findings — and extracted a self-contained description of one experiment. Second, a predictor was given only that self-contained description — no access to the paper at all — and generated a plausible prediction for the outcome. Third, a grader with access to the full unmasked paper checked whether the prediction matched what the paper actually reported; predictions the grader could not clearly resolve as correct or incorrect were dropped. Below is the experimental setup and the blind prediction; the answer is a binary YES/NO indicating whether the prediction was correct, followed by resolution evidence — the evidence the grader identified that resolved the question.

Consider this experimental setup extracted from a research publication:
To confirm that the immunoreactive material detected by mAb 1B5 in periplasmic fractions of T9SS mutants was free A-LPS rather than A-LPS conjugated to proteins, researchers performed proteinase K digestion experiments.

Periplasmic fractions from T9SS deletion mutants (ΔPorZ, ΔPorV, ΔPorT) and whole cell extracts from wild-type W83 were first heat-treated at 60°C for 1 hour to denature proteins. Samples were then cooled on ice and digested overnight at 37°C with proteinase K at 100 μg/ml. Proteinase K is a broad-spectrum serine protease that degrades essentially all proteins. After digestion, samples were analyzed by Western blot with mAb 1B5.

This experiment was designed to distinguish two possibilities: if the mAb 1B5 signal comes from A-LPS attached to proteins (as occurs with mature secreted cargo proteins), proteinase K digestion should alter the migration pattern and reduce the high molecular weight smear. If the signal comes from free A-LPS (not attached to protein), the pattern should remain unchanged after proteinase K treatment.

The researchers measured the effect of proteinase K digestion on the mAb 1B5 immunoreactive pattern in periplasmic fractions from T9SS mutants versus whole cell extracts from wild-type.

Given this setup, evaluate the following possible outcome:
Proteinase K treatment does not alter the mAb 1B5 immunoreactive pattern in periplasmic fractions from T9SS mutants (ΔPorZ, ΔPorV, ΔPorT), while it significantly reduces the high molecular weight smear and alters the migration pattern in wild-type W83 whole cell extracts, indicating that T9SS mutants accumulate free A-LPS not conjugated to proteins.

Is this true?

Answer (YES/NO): YES